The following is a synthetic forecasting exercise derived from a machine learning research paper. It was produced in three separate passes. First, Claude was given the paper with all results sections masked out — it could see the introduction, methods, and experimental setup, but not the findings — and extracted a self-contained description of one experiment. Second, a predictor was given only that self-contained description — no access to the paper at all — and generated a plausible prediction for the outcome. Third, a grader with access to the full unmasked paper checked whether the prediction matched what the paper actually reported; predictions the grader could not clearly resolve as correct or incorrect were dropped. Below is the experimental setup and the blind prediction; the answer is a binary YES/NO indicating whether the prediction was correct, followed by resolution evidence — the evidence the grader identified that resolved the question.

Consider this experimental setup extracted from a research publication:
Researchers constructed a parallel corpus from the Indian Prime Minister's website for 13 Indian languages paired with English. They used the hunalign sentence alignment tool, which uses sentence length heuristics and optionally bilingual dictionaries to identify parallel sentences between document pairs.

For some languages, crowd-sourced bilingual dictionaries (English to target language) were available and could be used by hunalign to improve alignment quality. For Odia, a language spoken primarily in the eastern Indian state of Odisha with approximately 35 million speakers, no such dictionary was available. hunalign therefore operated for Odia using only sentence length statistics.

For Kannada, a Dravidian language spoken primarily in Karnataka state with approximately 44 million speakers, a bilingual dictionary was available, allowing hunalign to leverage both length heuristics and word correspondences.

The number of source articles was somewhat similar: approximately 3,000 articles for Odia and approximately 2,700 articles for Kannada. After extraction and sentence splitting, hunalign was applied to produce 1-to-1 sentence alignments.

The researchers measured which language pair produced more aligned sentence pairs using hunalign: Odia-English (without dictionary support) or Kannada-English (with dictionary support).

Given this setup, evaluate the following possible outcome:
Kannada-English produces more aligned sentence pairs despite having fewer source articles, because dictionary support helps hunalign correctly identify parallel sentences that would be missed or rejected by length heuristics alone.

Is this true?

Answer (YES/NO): NO